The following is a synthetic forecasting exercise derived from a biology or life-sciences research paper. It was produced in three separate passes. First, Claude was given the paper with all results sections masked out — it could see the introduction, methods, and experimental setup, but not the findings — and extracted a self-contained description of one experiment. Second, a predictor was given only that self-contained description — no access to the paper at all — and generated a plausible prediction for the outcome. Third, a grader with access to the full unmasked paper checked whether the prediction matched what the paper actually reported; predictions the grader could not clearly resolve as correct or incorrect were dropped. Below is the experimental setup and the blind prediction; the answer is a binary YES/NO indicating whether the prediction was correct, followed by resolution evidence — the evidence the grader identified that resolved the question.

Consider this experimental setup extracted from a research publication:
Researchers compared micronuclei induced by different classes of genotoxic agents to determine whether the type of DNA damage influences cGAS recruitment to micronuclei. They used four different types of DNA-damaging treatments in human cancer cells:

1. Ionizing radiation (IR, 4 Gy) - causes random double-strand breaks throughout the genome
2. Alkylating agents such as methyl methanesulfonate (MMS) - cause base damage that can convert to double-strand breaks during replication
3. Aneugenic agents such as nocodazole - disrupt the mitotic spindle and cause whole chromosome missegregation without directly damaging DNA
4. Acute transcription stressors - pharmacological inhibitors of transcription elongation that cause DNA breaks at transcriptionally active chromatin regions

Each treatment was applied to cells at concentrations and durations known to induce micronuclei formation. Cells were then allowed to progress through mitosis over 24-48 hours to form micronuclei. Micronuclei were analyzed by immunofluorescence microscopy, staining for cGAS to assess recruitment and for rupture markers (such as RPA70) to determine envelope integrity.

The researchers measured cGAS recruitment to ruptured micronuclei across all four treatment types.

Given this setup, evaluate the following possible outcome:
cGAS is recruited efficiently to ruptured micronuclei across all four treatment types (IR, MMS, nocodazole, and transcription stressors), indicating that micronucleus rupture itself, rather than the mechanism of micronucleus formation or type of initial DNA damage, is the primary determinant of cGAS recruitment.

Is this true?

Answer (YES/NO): NO